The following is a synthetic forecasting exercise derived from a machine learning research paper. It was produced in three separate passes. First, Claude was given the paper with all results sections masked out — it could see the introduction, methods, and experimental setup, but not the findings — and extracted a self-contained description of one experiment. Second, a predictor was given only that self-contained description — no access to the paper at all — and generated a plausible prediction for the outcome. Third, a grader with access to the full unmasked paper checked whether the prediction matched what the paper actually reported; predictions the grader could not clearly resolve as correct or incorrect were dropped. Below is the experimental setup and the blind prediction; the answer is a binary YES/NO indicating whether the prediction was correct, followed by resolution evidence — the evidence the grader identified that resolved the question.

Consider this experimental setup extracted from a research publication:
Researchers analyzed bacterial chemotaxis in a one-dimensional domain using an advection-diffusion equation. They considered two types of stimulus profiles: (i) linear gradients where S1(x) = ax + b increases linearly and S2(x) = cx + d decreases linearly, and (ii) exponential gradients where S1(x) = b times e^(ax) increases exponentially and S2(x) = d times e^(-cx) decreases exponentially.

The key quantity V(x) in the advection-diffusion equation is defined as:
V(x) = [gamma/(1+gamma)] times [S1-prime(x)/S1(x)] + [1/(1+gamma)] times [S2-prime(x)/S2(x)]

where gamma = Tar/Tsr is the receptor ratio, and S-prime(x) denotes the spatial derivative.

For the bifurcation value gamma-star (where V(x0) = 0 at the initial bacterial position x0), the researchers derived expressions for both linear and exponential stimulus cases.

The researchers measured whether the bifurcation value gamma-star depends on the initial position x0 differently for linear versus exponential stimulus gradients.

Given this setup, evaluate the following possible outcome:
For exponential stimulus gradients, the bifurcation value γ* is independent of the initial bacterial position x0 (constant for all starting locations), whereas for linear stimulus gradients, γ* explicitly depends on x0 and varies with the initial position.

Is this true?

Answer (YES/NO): YES